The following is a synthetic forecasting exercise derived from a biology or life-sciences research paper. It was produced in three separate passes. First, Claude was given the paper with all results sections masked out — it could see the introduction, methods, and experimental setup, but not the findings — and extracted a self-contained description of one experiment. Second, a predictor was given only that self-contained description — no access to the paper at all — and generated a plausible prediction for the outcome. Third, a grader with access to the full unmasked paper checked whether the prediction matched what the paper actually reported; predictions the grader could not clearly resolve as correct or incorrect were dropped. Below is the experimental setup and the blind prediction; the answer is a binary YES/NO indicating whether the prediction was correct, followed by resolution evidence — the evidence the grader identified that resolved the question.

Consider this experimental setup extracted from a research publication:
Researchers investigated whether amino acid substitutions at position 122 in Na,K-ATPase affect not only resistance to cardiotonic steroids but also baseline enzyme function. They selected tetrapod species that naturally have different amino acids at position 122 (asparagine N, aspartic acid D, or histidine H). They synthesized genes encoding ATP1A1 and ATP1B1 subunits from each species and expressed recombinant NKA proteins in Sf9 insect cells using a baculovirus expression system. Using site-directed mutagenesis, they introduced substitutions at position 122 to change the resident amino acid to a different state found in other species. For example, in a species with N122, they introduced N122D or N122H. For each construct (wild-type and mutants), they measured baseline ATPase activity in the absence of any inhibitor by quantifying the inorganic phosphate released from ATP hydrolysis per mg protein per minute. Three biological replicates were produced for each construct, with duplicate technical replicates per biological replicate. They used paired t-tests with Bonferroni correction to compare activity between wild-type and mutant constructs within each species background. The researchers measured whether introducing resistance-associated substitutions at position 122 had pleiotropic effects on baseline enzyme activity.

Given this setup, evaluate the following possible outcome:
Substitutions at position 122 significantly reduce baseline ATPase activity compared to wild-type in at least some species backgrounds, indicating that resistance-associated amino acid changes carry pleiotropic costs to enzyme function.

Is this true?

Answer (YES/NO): YES